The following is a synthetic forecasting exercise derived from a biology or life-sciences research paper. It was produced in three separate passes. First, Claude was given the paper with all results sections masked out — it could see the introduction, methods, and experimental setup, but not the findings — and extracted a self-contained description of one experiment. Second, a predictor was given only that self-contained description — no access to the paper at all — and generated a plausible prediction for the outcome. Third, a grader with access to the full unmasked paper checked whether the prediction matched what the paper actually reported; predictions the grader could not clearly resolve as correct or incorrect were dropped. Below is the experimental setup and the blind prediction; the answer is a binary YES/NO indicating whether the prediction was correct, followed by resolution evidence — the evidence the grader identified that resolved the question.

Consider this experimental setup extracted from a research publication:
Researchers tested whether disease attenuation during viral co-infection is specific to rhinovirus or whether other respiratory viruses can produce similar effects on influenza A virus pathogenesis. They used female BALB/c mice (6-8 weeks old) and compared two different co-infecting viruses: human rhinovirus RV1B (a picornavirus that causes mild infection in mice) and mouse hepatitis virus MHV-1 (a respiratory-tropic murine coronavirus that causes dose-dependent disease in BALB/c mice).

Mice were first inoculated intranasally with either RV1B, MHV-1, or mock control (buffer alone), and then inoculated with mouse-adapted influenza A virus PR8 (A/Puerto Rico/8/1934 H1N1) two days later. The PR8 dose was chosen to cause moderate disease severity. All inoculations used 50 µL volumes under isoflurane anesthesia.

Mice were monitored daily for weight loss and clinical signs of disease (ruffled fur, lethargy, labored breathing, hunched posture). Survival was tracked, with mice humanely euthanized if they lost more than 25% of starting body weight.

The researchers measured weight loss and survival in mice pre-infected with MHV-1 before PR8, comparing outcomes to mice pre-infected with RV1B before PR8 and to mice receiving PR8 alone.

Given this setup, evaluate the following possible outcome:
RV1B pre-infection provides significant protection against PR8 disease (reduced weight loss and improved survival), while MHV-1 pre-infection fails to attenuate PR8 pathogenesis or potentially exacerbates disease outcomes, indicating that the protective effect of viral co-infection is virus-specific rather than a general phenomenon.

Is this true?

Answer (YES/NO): NO